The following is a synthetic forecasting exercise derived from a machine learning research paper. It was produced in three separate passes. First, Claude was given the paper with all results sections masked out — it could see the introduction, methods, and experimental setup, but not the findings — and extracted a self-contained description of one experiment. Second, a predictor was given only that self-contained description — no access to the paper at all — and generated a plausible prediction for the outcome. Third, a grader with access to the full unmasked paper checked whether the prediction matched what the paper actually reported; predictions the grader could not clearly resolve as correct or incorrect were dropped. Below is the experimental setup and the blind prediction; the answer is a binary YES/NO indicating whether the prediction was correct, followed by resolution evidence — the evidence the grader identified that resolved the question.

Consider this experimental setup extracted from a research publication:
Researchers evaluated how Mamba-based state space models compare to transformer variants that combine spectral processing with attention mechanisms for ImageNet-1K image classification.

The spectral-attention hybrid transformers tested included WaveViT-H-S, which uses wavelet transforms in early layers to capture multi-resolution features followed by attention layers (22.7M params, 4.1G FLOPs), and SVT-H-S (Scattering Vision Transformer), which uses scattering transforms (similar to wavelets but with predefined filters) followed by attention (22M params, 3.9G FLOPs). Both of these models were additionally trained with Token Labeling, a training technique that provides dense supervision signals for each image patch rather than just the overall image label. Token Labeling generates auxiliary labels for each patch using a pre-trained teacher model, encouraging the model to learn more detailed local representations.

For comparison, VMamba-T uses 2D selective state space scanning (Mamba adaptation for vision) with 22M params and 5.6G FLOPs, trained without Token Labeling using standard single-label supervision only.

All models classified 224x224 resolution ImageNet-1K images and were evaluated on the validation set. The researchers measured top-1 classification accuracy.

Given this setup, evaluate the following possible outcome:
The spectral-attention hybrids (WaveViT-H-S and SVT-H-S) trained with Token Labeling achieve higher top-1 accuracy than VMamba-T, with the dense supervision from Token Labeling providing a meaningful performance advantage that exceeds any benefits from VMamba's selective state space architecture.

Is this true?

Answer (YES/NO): YES